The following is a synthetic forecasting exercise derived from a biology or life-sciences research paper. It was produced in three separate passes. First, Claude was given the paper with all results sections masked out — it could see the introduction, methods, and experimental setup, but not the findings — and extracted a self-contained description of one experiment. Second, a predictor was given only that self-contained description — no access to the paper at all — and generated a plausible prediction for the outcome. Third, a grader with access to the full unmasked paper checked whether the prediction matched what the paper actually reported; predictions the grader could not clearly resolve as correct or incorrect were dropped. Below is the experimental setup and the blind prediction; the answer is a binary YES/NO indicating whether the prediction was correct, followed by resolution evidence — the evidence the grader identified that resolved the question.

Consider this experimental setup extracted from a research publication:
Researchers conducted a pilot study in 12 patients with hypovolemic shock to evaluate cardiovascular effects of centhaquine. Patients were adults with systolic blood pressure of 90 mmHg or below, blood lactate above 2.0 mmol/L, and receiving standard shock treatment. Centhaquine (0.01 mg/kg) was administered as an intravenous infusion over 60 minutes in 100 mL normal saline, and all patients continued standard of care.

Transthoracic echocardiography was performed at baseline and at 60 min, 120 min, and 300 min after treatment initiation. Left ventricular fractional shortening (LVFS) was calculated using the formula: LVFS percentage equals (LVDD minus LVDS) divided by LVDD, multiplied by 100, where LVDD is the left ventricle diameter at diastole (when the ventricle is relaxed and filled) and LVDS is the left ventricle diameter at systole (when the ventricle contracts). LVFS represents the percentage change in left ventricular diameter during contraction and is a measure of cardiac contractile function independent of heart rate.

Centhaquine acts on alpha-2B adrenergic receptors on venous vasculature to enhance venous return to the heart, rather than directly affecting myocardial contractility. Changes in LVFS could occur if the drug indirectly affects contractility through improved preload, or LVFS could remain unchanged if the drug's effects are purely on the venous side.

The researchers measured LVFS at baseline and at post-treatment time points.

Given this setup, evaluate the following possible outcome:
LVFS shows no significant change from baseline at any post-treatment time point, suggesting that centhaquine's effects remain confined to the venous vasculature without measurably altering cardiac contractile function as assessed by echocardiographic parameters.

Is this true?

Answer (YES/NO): YES